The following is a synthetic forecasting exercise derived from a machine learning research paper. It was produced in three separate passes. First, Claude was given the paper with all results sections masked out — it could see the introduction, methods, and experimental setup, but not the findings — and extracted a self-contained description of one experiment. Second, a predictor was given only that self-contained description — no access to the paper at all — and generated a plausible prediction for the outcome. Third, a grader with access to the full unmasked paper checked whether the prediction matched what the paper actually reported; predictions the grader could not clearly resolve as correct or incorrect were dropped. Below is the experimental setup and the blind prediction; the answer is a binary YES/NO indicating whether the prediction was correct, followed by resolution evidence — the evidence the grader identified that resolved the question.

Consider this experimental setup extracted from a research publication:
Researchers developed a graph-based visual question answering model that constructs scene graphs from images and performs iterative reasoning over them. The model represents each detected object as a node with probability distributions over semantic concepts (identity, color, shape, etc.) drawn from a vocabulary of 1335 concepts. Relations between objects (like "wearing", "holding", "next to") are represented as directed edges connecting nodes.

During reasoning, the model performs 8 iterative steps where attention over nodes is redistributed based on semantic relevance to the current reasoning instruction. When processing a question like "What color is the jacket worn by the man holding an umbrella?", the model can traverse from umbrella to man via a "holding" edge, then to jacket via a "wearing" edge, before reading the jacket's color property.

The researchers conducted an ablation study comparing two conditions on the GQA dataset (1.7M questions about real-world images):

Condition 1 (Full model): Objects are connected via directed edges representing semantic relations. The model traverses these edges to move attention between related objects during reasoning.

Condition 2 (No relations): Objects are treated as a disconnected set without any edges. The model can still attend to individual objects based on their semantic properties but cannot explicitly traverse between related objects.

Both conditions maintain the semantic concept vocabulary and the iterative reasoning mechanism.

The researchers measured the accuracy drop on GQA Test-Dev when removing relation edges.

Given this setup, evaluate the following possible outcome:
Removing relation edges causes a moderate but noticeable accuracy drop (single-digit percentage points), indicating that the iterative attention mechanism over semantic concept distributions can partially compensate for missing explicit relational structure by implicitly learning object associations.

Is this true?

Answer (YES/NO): YES